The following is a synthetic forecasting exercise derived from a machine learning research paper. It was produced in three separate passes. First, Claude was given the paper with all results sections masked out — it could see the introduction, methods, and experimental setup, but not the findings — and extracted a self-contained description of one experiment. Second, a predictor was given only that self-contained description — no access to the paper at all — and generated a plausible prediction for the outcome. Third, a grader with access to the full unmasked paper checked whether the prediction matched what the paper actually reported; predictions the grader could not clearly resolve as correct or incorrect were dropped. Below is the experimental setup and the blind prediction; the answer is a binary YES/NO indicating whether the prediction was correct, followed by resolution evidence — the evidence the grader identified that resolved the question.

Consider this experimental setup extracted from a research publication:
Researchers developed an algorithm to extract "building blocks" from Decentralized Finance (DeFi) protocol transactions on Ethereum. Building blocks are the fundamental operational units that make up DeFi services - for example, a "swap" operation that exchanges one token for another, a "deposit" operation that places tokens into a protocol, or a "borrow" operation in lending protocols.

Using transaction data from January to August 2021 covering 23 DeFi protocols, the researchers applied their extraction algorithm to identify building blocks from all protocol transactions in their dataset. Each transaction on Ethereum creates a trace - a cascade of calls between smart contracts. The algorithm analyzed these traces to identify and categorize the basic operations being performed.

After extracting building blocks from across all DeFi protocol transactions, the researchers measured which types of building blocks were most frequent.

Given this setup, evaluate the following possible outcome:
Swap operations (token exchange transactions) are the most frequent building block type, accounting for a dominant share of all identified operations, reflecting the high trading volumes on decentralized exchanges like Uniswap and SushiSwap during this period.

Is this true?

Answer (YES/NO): YES